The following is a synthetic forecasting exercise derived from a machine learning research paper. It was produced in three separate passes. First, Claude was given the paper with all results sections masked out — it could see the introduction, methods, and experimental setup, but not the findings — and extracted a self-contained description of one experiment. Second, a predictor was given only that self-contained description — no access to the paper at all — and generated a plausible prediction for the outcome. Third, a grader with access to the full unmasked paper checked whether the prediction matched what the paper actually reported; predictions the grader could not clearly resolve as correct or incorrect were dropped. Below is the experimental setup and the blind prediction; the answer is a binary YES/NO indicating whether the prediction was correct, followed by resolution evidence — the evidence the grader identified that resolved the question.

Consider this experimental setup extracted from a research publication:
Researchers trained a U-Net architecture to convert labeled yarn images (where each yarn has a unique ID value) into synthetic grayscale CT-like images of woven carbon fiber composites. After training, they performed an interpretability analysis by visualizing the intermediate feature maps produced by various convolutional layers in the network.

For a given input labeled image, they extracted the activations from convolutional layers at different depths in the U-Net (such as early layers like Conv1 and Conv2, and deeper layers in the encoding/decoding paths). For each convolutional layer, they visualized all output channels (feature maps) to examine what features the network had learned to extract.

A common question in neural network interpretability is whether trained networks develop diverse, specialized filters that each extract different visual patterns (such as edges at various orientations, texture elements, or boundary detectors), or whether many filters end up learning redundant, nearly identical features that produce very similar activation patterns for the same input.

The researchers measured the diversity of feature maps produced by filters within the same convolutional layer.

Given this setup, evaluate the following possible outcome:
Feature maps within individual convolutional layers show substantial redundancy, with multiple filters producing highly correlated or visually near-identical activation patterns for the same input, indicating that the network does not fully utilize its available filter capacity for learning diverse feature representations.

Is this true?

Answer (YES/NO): YES